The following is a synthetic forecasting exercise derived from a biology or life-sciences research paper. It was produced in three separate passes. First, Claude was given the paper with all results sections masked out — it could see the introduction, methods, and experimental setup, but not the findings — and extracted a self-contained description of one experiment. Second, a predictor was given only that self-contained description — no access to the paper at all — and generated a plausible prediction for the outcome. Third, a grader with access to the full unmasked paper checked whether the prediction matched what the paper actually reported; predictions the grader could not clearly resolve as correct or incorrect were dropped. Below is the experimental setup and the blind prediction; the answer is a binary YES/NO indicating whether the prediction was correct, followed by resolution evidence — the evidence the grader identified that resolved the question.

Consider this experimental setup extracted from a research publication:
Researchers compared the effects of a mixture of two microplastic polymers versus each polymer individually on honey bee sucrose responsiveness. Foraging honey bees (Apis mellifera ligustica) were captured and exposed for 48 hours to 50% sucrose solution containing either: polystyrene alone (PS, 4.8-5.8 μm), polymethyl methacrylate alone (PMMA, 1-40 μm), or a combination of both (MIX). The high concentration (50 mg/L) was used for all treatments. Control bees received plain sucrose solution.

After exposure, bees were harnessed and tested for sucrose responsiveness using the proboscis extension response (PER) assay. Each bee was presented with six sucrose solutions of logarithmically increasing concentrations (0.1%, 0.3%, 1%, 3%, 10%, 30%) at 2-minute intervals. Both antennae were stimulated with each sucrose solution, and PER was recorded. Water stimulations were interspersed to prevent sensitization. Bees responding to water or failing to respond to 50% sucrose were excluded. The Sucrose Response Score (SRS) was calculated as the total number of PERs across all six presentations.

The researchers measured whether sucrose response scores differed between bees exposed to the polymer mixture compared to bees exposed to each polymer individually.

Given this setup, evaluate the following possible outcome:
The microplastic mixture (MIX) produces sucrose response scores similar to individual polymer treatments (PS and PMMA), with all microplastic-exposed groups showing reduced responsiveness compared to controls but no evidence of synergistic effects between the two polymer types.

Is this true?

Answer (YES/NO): NO